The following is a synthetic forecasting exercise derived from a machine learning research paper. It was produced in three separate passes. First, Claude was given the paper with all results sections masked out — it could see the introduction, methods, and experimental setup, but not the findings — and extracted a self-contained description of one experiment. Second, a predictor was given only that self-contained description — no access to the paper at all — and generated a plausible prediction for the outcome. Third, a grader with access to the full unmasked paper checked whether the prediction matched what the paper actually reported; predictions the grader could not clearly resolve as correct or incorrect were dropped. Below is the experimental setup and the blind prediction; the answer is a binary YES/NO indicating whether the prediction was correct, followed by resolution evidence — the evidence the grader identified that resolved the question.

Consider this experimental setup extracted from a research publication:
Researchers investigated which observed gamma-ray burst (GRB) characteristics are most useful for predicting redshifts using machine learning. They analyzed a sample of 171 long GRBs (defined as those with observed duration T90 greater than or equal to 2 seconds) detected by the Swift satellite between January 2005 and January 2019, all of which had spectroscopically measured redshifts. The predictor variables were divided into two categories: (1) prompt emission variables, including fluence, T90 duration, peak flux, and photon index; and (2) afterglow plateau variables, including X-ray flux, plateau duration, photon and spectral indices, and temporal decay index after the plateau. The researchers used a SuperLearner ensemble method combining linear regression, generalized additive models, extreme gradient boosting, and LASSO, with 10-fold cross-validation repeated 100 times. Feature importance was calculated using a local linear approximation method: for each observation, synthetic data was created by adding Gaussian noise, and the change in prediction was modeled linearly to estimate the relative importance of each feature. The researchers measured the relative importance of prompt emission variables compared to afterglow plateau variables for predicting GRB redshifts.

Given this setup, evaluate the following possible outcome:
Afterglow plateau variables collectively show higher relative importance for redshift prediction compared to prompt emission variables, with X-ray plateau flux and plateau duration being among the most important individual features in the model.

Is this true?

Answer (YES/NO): YES